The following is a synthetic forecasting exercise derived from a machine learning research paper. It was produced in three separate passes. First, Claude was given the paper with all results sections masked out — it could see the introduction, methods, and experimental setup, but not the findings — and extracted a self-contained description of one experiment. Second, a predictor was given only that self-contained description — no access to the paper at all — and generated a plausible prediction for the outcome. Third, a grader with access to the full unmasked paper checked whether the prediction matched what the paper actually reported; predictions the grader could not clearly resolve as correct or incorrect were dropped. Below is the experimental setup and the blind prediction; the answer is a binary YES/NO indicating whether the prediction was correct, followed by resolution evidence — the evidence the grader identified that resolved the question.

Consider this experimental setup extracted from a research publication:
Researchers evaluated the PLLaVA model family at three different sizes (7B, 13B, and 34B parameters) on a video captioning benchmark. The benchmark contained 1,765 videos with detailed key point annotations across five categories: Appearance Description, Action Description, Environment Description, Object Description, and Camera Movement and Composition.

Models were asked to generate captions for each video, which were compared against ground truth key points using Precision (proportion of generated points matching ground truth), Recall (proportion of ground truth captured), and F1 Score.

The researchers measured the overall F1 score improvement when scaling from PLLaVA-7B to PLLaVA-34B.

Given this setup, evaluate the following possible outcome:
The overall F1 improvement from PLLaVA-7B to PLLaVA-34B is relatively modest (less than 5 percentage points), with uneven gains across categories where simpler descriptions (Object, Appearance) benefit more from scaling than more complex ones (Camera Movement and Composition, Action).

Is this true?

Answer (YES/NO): NO